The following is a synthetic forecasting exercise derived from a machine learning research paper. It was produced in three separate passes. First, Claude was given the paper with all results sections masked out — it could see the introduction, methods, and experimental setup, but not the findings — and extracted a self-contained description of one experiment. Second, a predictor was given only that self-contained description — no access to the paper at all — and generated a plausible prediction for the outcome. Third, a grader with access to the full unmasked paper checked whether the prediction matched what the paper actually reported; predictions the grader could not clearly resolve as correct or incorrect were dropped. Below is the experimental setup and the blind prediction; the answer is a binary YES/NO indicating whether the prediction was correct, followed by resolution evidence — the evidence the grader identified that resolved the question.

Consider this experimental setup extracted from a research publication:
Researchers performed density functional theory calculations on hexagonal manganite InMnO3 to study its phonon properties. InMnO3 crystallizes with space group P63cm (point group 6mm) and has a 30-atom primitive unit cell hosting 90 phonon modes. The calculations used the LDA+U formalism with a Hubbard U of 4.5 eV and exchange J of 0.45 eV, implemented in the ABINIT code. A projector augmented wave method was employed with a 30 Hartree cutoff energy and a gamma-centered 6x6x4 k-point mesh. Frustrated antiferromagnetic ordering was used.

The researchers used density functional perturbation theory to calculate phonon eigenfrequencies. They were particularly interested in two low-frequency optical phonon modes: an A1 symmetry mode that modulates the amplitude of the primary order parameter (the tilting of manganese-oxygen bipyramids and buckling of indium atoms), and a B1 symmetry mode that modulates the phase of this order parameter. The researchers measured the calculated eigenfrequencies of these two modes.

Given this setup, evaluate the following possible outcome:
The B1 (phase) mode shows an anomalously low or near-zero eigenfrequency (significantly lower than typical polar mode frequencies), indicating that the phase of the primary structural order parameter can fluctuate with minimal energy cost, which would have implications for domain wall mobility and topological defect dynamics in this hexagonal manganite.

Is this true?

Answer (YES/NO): NO